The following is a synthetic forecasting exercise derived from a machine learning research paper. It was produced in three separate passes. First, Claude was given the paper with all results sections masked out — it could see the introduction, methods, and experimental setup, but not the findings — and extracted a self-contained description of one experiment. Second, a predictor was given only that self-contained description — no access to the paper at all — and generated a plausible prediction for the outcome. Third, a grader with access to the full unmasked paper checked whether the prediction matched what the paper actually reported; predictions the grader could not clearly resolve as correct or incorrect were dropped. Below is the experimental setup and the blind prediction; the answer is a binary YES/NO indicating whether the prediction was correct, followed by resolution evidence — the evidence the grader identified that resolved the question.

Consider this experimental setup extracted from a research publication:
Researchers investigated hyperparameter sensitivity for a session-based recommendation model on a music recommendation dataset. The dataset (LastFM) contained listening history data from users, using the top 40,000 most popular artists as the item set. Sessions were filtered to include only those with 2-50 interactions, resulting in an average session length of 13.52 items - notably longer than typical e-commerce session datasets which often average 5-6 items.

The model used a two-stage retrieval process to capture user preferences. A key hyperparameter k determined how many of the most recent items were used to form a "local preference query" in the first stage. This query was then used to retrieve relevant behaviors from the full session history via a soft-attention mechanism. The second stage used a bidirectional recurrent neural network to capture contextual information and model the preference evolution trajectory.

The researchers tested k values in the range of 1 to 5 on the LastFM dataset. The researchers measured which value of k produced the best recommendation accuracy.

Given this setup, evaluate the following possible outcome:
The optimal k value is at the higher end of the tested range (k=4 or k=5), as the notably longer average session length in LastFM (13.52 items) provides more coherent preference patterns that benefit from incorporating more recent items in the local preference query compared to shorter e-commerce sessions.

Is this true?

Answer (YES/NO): YES